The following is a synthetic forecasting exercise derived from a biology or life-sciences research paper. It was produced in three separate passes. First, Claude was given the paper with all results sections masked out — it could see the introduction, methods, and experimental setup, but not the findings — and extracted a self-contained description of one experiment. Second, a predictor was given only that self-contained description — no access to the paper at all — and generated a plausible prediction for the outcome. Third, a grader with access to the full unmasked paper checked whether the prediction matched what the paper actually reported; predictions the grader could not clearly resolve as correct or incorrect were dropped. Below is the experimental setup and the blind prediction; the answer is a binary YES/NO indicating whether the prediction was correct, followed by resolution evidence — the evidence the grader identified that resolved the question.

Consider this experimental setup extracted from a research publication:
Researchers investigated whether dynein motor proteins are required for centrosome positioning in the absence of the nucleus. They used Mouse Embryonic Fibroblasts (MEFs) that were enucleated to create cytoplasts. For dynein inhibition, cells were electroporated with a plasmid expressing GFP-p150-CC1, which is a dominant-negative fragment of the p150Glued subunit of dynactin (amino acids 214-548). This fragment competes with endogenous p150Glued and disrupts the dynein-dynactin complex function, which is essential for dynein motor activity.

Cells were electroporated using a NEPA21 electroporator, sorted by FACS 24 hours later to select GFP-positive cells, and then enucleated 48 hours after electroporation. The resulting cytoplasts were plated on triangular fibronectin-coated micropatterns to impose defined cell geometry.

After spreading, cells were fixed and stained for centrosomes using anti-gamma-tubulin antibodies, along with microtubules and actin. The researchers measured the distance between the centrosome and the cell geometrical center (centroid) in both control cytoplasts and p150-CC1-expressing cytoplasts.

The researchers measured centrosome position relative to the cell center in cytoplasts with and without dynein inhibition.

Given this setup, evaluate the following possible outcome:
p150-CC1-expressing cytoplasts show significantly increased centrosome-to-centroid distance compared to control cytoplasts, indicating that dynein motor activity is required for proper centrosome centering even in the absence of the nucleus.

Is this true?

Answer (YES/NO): YES